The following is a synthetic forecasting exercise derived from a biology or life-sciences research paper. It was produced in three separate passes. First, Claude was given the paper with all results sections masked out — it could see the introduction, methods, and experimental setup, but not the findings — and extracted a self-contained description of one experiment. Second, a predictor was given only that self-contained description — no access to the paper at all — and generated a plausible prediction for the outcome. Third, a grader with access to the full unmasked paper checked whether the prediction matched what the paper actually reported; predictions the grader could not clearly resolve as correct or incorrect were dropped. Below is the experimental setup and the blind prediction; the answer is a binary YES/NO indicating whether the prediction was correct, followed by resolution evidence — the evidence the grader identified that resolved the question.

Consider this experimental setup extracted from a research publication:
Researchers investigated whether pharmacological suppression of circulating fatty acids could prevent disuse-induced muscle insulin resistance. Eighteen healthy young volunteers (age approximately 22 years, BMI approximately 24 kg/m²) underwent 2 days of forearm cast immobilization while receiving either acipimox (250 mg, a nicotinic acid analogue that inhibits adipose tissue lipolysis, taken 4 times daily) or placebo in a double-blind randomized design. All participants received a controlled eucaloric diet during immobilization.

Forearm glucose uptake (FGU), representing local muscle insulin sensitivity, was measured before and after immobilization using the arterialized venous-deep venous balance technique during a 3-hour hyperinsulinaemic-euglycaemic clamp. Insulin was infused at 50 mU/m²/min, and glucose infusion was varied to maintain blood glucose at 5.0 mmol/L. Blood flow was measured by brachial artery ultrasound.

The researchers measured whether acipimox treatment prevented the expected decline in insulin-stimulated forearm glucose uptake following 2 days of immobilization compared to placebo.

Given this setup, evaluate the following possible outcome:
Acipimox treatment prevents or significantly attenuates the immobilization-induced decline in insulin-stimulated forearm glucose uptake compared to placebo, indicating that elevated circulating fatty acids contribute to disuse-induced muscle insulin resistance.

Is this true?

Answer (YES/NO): NO